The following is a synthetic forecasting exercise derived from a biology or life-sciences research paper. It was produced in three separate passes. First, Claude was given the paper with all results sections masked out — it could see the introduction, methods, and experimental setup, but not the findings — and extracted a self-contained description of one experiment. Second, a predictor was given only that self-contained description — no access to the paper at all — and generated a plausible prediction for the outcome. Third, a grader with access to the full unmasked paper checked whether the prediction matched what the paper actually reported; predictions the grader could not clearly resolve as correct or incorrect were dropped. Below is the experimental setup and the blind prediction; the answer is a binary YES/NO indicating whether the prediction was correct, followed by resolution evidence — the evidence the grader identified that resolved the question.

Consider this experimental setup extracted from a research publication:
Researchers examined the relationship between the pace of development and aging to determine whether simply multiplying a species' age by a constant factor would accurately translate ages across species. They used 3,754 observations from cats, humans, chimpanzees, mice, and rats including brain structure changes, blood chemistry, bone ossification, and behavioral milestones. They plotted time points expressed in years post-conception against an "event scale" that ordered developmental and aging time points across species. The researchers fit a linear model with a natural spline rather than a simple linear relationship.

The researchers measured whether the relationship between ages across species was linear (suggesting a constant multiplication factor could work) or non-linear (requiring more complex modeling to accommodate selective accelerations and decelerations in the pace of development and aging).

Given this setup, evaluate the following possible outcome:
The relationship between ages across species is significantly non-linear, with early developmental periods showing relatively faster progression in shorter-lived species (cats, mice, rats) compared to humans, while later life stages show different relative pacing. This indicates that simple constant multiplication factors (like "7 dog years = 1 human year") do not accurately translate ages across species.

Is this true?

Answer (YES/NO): YES